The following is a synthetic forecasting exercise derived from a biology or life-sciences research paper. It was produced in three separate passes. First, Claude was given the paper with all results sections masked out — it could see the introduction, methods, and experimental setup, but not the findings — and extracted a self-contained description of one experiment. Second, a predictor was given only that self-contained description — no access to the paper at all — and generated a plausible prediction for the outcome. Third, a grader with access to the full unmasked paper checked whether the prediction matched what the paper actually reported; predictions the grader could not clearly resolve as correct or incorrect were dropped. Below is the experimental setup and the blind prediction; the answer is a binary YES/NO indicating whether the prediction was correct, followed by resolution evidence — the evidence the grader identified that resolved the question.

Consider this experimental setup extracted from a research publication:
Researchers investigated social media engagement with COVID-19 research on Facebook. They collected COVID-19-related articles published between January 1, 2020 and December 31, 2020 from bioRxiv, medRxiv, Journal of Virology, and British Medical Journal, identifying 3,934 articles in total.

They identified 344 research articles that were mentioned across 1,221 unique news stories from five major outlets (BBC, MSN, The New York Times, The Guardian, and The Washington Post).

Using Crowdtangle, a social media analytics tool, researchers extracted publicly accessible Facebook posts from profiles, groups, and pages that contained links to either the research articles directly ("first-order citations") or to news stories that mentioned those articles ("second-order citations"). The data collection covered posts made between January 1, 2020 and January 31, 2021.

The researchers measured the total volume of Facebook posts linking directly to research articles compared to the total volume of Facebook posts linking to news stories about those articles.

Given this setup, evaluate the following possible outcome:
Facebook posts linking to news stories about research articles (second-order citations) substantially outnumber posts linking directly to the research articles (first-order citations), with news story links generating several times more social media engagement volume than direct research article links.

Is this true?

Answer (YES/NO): NO